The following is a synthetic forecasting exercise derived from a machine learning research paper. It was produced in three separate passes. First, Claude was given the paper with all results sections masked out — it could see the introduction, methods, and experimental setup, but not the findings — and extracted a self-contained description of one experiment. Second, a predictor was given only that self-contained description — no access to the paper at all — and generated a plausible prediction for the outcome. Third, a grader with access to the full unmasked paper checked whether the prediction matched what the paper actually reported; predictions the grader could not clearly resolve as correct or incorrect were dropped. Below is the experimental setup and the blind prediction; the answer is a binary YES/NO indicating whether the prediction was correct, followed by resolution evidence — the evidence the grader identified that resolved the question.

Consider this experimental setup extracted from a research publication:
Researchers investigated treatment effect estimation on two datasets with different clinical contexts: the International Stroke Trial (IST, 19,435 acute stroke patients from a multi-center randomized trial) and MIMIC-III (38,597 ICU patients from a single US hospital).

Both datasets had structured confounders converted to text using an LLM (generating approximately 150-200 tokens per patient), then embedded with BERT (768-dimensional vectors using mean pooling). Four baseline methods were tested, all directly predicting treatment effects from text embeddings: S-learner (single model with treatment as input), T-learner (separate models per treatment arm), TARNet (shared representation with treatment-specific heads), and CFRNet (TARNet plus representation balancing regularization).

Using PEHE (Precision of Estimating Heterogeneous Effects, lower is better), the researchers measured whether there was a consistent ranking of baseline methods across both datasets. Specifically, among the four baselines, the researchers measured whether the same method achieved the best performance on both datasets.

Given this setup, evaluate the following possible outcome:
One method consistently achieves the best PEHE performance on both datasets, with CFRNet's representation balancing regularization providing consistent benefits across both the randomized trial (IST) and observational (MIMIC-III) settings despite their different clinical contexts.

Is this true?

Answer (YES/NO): YES